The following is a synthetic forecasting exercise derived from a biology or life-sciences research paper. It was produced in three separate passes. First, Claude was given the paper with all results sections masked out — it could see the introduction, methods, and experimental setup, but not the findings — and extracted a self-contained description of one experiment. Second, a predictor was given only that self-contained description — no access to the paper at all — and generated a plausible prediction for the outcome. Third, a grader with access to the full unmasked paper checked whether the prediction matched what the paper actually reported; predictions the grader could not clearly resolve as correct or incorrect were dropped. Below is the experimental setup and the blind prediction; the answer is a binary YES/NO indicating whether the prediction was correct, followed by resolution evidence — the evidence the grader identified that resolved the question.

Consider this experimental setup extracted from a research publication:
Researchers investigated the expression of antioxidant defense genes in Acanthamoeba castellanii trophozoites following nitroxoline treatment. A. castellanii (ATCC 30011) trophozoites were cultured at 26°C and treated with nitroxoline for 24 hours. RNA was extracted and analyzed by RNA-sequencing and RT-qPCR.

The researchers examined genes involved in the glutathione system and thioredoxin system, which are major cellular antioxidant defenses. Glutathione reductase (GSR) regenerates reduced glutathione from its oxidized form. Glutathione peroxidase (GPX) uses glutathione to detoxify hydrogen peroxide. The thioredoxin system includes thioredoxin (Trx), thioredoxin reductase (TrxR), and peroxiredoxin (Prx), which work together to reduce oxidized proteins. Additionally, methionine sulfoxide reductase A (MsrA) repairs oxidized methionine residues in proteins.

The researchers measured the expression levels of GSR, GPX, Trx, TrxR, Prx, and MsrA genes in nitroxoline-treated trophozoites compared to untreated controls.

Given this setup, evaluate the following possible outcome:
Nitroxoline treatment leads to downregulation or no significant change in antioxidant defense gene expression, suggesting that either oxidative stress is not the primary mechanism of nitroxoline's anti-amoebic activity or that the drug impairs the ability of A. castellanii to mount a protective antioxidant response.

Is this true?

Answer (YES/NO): NO